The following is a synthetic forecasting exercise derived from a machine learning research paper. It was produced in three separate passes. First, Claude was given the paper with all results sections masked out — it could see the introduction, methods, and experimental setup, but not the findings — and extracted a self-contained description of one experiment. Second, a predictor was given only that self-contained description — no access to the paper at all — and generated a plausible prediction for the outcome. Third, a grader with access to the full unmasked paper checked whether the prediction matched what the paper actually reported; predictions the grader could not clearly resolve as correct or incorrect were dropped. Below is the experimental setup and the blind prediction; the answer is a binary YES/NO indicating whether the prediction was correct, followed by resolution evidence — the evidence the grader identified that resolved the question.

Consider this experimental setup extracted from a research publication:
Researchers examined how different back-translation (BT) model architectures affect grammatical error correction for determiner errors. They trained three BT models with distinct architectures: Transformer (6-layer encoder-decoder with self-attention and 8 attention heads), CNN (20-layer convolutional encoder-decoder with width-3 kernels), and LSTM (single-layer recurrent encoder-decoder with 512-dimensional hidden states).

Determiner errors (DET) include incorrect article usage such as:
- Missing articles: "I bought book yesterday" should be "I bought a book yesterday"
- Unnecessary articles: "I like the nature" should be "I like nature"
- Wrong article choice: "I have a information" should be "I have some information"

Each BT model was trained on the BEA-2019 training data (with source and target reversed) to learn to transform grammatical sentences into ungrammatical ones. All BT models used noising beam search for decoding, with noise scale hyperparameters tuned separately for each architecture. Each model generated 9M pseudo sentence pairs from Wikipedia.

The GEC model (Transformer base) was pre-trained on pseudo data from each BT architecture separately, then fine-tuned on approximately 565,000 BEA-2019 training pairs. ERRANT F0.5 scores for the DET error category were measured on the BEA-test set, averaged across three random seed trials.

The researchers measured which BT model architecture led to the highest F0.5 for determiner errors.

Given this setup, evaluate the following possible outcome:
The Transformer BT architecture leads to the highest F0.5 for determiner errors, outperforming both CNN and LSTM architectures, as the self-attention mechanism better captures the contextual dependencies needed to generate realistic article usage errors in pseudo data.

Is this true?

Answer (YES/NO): NO